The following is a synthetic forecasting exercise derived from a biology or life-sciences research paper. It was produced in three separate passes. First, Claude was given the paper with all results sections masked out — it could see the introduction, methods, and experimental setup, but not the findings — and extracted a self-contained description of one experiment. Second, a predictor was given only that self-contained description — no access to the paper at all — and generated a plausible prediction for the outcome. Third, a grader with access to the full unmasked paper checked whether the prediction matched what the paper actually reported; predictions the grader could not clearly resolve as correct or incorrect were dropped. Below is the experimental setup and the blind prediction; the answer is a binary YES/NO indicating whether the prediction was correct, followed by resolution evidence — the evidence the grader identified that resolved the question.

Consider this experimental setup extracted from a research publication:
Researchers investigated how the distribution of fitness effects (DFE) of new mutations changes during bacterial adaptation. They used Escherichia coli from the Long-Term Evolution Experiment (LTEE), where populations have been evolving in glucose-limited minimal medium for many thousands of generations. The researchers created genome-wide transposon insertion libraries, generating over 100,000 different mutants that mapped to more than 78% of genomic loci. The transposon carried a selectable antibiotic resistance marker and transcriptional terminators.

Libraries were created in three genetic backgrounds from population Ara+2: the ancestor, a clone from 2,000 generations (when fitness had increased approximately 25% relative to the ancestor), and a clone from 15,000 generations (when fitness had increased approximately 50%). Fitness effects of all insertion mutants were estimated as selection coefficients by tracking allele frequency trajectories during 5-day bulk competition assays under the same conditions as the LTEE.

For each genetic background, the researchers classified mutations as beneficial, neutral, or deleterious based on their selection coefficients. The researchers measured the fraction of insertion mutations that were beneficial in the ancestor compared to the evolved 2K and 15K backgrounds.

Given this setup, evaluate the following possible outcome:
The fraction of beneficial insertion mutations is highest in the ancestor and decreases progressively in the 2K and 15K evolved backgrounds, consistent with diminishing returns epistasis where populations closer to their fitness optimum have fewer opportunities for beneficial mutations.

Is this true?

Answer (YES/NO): YES